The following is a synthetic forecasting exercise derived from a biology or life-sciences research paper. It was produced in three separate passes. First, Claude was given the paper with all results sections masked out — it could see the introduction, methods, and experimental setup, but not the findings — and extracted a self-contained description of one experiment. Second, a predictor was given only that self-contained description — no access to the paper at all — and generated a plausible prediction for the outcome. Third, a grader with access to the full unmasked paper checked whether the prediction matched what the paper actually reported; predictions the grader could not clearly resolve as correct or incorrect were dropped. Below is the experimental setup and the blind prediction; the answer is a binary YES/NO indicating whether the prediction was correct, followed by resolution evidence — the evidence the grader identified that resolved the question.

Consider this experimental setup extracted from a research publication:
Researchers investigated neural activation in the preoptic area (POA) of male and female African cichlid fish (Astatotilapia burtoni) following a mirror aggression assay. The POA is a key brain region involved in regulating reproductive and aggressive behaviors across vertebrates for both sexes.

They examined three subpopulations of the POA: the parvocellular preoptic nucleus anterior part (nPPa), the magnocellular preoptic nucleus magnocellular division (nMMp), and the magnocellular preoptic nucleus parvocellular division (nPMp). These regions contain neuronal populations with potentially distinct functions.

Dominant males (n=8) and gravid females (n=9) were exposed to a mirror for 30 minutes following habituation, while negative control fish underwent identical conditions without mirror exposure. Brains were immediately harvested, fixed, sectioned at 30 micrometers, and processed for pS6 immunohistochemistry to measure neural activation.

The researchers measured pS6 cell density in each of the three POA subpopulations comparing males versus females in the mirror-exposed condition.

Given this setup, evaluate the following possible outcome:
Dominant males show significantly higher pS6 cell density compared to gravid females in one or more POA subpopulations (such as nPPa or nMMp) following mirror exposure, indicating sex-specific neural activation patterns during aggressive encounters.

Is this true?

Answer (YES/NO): NO